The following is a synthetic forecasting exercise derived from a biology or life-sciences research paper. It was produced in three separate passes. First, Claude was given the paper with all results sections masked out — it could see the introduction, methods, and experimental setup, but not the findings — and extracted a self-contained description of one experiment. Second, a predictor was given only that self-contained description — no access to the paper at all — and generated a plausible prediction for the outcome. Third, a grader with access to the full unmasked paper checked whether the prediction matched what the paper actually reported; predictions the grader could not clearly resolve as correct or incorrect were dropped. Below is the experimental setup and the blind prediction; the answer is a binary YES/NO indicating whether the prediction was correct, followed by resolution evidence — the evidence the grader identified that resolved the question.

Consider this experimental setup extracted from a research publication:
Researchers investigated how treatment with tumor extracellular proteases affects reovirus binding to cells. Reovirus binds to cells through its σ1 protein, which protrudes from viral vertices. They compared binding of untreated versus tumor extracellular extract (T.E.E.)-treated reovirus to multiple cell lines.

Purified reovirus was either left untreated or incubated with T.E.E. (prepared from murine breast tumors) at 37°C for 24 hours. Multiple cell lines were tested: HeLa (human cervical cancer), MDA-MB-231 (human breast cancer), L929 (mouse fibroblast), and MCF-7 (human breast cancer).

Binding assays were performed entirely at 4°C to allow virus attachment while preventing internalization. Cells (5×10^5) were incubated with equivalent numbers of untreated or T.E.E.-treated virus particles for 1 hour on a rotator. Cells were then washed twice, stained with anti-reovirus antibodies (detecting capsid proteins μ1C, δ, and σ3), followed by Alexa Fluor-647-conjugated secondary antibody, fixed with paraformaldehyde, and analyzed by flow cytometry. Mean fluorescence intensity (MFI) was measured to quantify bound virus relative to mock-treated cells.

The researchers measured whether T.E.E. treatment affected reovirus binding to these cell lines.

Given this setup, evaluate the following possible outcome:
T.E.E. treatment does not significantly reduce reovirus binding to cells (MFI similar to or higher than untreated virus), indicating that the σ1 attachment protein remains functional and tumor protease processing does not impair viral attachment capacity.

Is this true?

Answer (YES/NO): NO